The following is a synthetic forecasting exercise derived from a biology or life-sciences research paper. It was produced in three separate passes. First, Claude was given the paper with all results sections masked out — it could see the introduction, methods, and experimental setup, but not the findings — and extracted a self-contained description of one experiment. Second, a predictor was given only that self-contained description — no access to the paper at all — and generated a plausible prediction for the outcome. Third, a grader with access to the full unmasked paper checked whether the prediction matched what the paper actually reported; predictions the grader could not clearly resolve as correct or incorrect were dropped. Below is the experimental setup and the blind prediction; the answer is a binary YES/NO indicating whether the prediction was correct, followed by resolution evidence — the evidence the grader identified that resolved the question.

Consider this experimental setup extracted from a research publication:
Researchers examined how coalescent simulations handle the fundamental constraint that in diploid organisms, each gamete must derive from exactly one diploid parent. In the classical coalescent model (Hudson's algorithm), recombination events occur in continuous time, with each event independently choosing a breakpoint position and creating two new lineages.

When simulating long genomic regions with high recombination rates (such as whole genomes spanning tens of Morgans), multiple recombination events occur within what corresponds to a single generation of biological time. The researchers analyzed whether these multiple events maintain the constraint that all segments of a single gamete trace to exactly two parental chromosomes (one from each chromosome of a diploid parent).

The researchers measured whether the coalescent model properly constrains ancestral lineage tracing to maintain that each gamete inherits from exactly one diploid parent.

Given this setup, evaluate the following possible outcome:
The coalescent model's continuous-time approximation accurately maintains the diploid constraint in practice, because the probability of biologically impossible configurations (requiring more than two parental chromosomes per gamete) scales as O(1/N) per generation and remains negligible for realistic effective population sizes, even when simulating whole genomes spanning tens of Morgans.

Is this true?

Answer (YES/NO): NO